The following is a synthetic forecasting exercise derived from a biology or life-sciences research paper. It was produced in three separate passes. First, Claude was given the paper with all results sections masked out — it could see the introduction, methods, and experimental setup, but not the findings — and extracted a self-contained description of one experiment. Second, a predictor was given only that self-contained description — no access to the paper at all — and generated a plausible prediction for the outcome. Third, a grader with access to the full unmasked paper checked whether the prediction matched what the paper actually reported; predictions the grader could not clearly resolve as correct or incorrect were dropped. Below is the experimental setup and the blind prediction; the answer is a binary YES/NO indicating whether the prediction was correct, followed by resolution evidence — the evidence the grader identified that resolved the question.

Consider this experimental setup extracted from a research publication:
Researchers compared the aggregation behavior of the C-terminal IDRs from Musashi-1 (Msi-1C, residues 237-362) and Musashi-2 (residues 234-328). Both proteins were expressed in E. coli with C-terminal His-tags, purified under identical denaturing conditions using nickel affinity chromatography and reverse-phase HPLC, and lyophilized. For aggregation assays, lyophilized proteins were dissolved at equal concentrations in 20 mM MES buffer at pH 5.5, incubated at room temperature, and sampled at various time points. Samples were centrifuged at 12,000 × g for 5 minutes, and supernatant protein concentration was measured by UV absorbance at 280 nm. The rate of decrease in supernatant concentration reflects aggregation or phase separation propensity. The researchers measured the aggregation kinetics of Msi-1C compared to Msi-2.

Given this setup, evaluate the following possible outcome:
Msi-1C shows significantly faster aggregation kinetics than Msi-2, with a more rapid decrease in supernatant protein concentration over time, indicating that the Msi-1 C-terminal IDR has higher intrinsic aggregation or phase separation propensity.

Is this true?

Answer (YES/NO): NO